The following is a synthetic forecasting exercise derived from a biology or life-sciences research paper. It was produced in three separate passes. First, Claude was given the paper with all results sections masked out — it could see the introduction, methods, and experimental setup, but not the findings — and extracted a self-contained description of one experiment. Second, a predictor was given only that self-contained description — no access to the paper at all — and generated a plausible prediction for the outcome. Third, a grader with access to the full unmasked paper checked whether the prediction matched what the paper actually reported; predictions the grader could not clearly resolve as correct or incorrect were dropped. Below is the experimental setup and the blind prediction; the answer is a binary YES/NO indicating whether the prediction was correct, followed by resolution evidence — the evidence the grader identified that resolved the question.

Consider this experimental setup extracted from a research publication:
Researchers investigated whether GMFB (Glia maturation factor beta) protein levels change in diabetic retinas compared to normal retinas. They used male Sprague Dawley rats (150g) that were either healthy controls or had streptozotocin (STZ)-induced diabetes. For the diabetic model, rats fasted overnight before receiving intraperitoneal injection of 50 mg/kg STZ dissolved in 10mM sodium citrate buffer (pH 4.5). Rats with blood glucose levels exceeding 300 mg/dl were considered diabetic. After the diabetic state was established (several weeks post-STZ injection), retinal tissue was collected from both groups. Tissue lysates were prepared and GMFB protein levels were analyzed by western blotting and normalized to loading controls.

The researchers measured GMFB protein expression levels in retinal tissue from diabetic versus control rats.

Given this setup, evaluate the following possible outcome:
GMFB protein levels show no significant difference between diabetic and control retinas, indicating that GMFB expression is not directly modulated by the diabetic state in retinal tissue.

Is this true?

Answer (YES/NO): NO